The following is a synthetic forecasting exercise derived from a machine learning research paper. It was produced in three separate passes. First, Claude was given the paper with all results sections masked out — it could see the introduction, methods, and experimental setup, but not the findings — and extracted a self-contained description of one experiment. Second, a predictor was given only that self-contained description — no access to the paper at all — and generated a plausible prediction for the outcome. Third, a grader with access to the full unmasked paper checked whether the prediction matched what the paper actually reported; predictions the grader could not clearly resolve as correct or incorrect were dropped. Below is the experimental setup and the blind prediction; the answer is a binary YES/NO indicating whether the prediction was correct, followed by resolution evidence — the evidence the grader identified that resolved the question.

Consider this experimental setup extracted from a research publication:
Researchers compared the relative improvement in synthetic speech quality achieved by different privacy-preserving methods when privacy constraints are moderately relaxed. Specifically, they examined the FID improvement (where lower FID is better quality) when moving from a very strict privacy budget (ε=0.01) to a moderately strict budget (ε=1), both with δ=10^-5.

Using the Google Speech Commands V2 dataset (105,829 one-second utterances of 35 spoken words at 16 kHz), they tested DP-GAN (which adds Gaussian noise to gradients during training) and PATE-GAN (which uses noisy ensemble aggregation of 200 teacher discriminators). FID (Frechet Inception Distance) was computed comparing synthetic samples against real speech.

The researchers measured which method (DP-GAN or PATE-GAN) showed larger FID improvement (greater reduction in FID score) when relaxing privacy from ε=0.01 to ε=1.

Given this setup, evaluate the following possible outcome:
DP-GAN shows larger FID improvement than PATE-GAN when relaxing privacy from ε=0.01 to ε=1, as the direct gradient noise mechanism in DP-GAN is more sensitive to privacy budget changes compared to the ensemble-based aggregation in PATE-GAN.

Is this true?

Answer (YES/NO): YES